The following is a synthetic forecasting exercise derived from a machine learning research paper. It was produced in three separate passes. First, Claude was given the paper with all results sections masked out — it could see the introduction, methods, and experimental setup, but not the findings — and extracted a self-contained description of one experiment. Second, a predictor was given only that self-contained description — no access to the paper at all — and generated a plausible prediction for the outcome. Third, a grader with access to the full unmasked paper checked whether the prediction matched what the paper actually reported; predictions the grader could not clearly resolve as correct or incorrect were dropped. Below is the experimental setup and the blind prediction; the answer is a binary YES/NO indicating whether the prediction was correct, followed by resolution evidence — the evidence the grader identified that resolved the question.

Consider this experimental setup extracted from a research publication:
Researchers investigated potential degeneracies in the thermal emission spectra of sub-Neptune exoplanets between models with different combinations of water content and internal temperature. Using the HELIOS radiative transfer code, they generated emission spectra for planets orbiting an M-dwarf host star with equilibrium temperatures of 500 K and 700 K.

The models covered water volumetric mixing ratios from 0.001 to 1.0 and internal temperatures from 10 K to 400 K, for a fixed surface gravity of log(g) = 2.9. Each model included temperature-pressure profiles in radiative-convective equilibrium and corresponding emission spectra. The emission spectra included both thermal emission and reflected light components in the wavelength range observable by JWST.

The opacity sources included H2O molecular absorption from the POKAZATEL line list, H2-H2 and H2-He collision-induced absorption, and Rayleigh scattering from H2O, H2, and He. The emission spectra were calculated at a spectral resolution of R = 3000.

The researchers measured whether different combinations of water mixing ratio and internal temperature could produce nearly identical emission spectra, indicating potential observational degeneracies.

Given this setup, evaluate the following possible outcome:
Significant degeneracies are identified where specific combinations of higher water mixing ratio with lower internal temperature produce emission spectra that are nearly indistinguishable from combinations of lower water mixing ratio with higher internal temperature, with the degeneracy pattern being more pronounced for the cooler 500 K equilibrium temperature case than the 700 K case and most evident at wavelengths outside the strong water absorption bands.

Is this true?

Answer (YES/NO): NO